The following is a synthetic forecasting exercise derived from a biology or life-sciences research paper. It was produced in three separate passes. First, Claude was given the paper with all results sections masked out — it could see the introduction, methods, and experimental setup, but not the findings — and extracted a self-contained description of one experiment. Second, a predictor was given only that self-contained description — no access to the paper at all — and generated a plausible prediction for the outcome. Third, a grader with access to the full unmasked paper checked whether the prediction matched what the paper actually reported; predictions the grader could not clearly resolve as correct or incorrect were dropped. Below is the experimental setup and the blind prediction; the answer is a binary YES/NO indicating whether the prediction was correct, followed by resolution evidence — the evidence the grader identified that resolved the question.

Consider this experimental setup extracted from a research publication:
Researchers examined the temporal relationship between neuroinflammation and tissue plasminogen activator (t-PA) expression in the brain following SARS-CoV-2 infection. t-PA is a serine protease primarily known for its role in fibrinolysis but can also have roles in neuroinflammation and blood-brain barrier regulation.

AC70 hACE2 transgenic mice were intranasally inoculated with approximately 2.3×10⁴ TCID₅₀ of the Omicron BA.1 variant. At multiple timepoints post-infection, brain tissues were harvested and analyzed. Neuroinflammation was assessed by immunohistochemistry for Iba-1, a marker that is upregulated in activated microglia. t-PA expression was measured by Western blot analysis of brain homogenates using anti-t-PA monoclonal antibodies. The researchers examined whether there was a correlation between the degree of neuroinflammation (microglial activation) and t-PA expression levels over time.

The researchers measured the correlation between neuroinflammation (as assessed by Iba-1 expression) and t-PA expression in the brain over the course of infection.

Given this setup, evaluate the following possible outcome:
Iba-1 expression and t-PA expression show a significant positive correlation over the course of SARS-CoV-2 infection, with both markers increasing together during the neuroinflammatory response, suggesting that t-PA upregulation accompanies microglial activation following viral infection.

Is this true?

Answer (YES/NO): YES